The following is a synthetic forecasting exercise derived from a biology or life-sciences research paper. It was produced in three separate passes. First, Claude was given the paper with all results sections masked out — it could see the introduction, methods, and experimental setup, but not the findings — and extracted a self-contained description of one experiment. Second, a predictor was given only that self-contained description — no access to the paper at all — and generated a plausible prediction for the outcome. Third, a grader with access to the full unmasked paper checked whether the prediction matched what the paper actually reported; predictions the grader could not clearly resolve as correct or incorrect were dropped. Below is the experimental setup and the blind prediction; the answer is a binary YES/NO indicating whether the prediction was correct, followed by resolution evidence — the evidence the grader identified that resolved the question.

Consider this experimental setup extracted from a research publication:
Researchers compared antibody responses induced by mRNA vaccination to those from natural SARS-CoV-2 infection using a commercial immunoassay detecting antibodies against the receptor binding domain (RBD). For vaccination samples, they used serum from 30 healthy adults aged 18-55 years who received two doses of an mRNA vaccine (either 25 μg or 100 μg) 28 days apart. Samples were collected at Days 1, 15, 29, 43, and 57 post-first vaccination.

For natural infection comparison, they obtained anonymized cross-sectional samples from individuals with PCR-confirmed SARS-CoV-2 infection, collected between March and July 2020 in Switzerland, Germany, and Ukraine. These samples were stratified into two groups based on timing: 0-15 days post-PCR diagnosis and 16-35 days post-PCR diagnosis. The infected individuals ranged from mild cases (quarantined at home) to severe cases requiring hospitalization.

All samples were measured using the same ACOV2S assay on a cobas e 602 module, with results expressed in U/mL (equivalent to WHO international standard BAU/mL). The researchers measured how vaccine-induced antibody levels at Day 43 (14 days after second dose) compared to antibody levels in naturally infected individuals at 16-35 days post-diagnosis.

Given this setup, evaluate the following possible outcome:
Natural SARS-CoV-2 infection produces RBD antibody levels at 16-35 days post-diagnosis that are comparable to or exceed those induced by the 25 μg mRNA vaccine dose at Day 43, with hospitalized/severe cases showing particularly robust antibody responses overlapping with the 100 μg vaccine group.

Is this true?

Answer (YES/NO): NO